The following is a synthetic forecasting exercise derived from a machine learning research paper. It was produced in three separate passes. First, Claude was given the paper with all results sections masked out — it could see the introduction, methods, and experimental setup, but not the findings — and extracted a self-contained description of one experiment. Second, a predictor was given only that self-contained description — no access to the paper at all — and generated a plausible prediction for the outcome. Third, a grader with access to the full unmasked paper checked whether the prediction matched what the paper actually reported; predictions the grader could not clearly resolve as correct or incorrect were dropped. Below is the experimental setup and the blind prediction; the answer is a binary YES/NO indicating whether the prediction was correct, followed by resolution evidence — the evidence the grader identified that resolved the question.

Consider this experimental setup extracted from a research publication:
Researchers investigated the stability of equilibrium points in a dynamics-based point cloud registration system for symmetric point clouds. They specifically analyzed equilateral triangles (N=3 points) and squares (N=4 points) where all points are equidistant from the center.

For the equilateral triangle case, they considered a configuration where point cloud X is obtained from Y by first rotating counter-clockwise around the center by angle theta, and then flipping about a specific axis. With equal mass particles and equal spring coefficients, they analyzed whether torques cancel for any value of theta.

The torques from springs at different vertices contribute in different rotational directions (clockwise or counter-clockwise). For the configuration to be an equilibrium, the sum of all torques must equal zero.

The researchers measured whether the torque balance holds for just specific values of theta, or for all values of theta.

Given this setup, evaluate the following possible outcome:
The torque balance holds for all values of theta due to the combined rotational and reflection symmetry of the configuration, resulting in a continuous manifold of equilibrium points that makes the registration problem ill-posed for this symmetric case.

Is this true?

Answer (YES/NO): YES